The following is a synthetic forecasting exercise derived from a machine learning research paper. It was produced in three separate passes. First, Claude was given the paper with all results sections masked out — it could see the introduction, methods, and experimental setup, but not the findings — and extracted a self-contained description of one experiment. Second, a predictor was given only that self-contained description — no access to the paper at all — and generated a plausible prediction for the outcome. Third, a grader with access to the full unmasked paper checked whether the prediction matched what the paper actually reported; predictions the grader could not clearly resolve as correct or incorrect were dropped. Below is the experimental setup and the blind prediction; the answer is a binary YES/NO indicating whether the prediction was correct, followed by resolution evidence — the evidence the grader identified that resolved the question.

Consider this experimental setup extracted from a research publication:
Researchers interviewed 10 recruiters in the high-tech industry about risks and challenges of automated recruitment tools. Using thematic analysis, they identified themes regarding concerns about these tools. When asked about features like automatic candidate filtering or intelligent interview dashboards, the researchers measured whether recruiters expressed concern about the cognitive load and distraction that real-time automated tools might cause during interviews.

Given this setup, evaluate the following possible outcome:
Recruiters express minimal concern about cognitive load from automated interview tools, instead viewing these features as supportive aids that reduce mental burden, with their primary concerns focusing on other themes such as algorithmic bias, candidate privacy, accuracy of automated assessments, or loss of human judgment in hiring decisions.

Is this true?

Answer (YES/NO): NO